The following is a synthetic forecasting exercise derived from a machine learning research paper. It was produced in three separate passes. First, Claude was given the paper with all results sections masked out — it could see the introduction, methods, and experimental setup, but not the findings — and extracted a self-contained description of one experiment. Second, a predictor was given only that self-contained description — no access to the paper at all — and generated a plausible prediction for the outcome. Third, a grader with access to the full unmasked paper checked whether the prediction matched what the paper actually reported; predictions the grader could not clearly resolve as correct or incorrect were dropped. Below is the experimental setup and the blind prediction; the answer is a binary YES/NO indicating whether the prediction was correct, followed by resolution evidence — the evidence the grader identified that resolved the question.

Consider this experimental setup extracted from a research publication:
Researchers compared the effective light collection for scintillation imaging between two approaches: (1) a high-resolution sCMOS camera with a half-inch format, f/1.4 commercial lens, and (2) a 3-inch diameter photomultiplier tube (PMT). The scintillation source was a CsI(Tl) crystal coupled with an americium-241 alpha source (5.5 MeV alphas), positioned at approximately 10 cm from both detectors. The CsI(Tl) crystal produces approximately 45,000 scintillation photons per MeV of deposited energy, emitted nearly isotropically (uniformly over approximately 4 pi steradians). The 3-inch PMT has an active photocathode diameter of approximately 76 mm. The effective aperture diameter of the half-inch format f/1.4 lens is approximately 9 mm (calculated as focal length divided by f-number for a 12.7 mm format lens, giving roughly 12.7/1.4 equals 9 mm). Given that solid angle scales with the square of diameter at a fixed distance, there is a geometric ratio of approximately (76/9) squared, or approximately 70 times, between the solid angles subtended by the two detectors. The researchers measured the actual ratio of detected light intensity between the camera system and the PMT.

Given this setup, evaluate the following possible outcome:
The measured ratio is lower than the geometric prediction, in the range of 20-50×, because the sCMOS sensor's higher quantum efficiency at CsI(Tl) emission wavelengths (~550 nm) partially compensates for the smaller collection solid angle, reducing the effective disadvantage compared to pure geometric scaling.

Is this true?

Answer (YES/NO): NO